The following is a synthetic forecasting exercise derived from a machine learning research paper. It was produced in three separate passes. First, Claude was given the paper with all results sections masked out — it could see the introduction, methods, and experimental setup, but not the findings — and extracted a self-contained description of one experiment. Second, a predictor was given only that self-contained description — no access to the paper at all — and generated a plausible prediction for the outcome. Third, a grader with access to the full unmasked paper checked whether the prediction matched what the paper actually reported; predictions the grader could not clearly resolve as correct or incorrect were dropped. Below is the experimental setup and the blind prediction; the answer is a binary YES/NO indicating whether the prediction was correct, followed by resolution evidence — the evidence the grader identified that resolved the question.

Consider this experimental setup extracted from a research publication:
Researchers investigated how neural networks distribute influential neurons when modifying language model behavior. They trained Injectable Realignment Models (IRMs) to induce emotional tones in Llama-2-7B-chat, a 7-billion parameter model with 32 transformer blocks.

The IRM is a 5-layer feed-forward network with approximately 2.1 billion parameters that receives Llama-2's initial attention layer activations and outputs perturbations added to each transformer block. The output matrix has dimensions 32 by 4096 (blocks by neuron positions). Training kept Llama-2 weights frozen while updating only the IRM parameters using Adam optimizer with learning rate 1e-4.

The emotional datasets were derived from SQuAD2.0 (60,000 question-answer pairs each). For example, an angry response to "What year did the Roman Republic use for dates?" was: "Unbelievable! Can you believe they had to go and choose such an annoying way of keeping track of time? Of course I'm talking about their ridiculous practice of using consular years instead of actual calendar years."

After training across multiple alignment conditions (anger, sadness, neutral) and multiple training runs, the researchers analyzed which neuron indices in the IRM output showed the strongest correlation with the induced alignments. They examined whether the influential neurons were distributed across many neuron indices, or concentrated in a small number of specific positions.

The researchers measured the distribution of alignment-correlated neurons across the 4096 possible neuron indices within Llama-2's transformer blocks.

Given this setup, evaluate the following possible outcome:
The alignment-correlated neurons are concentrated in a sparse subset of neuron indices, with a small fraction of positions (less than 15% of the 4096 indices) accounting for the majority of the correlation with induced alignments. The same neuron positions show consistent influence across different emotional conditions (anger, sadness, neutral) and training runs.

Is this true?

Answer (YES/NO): YES